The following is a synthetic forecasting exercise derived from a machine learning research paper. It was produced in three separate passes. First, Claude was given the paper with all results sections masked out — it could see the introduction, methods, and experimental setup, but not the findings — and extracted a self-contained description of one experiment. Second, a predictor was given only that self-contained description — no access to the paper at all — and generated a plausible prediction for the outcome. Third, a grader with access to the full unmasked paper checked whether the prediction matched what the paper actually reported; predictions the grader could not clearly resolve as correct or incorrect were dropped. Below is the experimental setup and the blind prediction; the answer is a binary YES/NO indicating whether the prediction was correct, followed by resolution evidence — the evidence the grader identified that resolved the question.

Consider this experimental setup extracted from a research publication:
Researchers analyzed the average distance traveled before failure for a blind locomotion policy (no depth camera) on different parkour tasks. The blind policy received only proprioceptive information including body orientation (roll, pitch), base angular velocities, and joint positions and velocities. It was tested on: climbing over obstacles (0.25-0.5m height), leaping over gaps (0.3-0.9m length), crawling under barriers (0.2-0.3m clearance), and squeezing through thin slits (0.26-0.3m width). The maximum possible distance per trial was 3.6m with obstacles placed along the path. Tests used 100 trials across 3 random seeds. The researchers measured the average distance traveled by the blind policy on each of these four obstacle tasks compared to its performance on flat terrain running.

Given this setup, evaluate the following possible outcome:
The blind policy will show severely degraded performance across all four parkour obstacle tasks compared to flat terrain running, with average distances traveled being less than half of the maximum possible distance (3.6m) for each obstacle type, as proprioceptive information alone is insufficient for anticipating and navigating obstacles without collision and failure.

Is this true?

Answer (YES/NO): NO